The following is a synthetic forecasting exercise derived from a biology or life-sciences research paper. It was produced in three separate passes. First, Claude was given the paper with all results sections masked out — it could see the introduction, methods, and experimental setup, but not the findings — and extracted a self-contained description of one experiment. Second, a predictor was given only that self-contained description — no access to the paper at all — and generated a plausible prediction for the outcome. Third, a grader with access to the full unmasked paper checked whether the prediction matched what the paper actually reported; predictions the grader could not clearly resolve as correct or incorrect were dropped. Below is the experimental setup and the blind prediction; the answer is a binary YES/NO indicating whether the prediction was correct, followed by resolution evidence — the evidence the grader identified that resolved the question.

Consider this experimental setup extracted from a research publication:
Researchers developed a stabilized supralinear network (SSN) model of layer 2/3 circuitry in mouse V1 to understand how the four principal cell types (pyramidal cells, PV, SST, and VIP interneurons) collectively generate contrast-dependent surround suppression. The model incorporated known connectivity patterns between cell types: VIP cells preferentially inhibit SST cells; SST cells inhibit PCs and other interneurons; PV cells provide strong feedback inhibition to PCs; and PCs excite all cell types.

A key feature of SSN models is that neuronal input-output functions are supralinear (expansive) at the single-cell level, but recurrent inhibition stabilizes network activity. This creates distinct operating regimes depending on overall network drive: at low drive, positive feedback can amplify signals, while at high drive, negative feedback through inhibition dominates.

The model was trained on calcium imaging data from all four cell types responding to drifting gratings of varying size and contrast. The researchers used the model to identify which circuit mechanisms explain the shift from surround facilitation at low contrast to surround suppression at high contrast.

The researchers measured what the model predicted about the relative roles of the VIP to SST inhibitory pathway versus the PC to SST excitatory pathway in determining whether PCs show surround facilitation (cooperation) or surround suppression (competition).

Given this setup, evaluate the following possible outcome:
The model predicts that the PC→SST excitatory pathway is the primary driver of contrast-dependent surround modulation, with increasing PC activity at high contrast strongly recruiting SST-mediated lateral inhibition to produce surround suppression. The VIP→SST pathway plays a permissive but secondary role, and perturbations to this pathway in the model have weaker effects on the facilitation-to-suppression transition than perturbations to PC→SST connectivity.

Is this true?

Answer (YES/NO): NO